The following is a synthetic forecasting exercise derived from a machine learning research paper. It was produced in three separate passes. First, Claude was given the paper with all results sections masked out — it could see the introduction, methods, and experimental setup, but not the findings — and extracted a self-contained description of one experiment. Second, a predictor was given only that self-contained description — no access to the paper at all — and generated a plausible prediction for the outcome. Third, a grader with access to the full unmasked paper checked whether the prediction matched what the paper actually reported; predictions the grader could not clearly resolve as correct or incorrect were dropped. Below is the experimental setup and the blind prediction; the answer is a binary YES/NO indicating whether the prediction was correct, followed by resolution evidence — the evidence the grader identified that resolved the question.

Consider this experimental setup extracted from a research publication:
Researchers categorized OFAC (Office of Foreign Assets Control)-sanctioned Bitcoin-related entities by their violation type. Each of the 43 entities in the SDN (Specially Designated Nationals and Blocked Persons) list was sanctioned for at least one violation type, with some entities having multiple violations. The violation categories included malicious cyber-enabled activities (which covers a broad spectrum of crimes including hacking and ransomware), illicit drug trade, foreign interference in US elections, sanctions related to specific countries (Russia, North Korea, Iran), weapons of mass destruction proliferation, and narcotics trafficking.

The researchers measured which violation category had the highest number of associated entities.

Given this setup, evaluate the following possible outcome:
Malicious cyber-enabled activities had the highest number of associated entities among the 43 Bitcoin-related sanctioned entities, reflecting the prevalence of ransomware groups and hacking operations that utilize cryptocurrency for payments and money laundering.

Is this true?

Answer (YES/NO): YES